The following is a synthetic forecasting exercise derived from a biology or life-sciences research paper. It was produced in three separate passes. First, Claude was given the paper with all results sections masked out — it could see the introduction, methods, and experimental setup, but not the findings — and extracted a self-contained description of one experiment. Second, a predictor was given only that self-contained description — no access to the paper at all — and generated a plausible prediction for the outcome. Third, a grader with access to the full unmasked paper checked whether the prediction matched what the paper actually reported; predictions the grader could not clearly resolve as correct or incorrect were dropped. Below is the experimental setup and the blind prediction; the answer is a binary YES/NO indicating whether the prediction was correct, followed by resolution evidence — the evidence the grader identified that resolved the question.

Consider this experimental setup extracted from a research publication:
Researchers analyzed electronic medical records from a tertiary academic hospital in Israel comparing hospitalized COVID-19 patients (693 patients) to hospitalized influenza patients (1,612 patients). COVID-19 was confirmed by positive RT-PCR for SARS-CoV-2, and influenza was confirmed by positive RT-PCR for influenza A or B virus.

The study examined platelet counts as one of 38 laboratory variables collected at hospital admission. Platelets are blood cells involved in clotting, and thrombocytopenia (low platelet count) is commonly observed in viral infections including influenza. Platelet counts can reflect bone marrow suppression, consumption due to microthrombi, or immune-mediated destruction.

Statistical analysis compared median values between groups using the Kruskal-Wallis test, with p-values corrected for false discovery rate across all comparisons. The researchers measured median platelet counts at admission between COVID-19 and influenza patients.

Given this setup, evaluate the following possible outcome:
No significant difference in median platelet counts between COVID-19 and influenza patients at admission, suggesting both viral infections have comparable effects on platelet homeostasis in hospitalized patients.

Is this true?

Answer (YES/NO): YES